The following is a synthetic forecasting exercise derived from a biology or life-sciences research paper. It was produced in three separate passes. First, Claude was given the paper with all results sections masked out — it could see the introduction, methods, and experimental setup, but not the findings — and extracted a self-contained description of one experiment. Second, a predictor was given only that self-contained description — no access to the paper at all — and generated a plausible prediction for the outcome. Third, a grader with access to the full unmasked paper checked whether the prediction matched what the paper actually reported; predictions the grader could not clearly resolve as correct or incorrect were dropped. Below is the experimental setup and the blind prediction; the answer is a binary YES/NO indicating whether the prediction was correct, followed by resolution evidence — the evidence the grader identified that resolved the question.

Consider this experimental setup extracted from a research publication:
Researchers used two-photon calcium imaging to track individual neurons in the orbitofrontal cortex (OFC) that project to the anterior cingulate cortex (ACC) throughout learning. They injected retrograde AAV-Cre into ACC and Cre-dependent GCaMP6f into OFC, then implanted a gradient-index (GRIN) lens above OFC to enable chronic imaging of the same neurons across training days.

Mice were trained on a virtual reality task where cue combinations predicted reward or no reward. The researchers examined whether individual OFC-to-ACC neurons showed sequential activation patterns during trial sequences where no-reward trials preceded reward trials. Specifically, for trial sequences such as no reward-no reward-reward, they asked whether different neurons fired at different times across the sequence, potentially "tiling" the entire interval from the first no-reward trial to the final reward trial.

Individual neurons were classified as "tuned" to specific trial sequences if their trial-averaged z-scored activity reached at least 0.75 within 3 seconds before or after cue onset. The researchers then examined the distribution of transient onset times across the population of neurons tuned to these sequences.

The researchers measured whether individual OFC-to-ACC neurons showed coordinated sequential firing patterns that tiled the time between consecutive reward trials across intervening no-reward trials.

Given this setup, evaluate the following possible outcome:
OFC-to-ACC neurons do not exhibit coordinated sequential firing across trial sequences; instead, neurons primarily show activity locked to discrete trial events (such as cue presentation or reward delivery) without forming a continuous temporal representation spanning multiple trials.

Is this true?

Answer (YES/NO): NO